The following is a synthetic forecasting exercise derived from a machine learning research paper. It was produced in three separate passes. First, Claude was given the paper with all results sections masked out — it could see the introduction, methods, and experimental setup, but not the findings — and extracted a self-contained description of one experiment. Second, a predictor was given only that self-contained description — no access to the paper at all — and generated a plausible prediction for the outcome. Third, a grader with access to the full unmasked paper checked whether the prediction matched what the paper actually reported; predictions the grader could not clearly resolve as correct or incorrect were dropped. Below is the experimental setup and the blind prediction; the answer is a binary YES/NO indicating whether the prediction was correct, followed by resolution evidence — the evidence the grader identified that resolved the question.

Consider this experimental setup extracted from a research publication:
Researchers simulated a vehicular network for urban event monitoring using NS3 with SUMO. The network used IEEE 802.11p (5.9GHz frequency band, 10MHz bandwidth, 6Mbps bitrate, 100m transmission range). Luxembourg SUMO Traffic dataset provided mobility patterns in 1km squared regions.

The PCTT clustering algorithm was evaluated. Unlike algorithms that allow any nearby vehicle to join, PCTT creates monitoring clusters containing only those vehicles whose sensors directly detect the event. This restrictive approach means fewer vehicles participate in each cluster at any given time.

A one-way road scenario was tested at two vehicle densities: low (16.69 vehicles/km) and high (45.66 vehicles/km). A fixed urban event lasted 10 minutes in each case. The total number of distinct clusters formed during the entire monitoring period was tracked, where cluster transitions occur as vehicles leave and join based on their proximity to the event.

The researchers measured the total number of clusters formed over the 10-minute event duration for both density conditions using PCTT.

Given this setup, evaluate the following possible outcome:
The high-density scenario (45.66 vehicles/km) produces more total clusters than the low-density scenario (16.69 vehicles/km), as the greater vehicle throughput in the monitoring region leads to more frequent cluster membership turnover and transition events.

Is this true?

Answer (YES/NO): YES